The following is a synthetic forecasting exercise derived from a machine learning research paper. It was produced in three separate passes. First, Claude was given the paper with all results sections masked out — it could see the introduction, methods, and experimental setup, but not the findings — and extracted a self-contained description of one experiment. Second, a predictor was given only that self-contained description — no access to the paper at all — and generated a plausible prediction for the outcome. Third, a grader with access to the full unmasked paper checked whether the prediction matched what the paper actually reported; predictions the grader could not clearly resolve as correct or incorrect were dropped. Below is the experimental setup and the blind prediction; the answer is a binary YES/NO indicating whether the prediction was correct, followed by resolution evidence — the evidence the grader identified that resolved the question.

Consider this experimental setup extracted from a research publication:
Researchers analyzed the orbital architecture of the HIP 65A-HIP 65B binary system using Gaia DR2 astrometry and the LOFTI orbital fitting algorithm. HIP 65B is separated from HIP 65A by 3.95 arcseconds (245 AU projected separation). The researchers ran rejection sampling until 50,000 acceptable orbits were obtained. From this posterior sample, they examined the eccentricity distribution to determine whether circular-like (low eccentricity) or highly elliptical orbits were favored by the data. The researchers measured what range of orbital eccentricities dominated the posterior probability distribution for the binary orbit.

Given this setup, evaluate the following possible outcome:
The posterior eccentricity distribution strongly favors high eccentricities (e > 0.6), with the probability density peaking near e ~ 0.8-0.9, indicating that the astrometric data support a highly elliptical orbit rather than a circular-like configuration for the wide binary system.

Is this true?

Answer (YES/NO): NO